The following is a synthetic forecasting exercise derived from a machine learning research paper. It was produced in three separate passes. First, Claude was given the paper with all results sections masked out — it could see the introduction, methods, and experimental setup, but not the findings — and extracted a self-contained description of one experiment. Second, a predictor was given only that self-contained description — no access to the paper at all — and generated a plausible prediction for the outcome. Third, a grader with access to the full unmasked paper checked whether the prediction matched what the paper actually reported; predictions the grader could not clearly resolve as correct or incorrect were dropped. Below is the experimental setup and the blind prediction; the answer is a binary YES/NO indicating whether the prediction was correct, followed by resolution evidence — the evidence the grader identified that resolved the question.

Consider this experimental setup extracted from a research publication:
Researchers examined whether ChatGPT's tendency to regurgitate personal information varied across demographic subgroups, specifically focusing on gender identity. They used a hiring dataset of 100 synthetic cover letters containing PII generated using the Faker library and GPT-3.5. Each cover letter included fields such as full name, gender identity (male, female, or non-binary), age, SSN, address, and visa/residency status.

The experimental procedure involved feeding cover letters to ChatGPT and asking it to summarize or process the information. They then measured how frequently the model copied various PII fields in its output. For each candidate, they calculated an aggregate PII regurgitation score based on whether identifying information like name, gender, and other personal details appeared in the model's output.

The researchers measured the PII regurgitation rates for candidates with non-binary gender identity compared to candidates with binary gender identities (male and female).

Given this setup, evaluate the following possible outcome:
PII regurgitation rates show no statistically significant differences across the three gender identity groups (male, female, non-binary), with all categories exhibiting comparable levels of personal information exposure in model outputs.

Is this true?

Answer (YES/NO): NO